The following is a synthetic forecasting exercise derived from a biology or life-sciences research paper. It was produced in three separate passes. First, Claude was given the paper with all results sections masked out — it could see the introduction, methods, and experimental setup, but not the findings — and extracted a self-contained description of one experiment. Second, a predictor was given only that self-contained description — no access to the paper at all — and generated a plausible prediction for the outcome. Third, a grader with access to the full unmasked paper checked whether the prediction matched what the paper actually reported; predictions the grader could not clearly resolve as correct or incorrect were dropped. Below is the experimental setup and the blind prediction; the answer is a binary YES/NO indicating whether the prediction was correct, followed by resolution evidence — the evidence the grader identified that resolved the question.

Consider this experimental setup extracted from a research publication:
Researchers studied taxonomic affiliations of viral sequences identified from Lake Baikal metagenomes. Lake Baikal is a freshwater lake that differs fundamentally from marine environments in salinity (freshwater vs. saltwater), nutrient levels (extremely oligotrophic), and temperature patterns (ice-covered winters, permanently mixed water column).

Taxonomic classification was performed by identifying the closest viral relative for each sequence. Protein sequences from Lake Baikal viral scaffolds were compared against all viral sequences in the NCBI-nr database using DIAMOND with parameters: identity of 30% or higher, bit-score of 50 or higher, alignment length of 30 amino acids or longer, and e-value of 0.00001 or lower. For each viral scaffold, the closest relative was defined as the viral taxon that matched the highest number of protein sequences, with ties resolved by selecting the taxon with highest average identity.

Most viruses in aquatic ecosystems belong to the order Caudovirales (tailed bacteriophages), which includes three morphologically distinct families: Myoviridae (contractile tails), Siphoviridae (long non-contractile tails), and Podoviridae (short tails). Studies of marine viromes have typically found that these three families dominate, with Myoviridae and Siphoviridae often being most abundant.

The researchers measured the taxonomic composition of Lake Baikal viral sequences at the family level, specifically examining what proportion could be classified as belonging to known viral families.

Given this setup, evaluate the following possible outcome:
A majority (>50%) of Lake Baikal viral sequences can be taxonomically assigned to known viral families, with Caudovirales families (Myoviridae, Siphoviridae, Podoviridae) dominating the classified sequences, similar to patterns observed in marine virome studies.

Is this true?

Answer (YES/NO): YES